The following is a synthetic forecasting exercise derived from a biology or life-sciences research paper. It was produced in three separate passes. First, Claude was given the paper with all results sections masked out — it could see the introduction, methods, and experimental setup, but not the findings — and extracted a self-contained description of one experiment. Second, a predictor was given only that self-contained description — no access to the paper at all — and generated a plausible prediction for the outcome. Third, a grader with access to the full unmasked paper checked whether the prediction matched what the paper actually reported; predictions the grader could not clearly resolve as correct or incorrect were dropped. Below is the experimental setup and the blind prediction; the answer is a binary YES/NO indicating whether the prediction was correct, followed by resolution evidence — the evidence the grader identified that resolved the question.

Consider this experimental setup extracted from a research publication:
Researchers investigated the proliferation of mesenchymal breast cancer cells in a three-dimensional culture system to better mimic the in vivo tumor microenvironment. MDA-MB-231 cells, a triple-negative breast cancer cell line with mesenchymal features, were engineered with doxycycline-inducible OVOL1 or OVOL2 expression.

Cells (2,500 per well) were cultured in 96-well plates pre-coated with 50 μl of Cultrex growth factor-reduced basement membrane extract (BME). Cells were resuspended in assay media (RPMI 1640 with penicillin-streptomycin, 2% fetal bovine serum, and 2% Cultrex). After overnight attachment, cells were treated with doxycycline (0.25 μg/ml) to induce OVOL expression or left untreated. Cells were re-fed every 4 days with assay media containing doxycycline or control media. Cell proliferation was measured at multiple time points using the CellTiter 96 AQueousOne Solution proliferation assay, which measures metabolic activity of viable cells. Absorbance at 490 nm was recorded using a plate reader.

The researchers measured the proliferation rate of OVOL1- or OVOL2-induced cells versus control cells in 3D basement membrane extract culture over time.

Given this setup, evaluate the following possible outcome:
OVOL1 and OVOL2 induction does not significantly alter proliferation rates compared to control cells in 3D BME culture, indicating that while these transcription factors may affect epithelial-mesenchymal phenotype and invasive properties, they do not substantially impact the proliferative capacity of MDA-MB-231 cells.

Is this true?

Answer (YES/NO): NO